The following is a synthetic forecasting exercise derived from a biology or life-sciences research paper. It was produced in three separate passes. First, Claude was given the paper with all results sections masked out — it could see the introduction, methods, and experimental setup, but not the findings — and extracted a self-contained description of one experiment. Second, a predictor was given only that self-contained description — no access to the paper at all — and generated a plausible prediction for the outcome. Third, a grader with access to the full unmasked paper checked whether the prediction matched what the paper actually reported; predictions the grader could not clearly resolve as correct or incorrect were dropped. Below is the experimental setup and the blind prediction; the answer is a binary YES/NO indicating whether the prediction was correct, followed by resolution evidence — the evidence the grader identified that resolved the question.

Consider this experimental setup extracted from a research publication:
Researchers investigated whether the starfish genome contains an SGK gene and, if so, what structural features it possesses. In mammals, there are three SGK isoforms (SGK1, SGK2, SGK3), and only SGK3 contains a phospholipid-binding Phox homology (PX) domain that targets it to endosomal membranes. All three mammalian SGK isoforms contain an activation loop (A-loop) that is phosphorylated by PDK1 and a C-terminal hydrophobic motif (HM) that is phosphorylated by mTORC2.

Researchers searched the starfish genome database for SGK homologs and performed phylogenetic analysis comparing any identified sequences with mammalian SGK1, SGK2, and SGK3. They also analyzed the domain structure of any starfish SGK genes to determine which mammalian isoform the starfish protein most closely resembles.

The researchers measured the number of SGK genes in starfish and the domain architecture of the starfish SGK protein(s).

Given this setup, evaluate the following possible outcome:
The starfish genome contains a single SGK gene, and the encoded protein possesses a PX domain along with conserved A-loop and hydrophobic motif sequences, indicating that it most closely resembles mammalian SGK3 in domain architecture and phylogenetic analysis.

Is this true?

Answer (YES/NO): YES